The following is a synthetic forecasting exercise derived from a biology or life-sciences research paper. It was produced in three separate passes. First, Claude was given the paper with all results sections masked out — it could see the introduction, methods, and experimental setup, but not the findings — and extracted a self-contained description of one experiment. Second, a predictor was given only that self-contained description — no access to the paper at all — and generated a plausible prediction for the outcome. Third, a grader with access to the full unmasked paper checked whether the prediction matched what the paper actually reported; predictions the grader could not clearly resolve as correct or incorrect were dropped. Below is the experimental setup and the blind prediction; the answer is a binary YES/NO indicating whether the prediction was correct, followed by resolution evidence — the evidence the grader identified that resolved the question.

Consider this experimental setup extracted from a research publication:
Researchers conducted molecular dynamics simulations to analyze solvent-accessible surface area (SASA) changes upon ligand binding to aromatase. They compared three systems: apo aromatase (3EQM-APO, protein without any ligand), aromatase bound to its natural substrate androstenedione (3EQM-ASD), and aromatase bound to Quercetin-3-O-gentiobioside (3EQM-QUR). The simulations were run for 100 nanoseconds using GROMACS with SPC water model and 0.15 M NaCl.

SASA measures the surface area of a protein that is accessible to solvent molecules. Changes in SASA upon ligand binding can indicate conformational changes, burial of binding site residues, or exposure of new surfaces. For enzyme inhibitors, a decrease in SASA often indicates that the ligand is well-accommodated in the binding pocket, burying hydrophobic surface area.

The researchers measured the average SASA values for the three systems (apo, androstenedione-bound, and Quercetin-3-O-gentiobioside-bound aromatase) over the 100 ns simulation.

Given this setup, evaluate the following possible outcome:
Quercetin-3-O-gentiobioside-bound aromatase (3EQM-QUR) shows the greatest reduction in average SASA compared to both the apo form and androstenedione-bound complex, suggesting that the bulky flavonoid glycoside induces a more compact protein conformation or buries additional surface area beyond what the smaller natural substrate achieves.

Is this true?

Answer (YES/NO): NO